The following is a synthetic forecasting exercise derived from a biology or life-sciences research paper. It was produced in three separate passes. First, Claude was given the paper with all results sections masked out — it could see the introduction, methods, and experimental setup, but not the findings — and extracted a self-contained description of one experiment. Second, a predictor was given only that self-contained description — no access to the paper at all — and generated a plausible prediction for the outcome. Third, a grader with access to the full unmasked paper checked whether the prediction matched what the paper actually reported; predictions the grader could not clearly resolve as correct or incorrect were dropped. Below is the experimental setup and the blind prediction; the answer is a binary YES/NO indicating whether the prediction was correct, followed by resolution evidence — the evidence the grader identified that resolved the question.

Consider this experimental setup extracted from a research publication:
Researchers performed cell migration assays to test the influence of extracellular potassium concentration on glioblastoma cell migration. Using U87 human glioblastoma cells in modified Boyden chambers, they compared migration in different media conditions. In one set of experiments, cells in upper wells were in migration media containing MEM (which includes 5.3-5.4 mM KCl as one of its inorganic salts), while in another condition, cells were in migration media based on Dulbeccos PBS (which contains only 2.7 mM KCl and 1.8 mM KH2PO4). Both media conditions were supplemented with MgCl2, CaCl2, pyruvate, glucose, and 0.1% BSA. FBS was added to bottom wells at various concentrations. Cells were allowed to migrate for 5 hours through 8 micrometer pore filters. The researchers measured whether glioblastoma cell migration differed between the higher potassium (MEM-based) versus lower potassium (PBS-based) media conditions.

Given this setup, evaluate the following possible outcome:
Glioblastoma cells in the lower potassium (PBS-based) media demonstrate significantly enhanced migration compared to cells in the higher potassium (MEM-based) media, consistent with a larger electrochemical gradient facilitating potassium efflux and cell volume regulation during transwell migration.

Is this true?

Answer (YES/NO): NO